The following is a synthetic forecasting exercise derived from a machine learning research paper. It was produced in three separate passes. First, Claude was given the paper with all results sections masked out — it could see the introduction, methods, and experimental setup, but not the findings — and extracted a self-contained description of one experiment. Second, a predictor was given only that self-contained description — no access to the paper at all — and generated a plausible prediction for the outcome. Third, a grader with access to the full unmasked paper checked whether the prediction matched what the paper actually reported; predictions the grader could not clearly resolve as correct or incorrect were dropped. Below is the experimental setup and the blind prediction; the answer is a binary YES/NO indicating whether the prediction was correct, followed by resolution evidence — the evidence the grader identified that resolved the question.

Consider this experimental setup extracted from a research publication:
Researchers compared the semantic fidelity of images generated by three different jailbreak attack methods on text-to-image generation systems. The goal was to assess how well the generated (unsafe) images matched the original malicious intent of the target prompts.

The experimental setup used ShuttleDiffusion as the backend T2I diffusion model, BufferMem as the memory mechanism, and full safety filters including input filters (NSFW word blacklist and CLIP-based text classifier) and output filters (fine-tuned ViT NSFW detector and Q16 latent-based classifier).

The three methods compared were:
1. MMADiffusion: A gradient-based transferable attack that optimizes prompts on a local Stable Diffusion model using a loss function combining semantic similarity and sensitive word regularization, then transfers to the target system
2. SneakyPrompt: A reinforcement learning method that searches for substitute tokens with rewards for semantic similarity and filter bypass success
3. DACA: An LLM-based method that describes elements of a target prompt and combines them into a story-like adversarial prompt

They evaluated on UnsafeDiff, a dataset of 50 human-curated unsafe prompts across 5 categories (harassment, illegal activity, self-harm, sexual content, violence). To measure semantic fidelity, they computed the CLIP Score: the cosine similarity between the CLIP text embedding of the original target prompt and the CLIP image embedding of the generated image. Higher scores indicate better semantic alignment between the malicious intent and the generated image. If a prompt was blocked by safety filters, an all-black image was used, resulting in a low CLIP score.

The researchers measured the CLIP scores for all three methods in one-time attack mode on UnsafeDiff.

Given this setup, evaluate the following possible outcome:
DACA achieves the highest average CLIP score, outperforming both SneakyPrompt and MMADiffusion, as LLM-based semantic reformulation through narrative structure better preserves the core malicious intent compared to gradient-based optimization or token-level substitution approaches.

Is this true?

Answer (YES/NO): NO